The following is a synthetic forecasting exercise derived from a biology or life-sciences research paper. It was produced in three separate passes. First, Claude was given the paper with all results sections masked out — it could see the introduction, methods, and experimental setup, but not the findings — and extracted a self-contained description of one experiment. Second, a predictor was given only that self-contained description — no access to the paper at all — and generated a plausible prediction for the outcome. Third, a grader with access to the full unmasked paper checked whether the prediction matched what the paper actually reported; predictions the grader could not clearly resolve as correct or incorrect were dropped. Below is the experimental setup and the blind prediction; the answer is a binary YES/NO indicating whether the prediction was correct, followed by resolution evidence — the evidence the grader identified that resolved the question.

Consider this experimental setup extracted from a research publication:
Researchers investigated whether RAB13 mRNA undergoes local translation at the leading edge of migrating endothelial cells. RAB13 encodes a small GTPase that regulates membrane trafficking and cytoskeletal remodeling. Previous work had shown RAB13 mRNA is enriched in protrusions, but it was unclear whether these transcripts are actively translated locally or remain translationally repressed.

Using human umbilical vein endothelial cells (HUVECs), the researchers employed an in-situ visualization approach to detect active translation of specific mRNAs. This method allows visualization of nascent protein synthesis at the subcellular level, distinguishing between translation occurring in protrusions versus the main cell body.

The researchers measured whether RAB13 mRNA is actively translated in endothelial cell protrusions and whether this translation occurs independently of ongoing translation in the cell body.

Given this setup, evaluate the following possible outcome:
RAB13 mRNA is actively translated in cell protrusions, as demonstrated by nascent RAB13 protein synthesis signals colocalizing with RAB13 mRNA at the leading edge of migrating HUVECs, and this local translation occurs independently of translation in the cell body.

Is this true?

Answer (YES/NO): NO